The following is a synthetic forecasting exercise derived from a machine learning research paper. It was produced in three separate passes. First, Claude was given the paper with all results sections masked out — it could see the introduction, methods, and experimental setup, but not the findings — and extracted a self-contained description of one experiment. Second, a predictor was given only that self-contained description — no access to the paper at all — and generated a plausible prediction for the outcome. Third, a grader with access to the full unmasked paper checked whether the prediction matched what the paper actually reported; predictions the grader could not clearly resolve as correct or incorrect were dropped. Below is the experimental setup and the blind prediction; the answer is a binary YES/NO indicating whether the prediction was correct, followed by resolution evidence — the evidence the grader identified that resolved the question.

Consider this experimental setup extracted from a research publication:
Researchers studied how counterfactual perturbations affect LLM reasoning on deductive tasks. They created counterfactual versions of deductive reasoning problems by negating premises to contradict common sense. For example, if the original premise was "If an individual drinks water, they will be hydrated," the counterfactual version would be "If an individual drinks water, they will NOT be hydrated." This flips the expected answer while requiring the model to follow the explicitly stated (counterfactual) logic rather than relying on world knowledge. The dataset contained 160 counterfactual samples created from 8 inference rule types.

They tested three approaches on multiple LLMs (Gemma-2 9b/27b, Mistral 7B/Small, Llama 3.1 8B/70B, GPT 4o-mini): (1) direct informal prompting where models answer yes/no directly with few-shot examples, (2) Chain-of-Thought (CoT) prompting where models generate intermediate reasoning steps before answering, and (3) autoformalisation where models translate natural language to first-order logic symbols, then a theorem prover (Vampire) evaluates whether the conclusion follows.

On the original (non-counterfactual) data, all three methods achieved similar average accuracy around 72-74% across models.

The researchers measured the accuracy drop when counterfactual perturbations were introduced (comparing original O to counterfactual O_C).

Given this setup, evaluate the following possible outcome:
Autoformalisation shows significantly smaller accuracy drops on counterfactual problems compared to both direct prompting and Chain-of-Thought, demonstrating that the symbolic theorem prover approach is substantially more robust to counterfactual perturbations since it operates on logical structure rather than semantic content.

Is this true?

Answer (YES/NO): NO